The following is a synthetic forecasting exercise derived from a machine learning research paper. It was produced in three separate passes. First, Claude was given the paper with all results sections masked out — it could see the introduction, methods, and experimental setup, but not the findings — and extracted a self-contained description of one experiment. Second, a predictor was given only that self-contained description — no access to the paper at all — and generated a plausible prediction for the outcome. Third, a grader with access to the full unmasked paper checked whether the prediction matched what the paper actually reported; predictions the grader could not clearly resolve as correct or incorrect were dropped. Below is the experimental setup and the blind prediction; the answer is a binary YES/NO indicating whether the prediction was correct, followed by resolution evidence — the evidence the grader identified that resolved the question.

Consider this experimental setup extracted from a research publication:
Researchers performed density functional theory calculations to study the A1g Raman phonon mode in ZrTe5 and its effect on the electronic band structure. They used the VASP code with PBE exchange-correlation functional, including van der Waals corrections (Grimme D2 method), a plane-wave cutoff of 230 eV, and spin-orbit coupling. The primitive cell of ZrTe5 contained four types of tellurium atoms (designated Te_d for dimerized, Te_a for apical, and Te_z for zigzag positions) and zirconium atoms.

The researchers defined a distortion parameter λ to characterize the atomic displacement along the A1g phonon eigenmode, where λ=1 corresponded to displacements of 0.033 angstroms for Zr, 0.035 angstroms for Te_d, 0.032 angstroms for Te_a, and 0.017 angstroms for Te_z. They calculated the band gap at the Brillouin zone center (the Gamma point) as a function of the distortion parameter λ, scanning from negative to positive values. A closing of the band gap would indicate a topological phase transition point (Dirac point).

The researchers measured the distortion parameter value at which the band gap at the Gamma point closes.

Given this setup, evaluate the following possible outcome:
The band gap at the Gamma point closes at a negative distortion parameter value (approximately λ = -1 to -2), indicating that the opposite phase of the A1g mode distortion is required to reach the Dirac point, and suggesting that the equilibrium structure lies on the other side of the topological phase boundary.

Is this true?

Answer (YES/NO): NO